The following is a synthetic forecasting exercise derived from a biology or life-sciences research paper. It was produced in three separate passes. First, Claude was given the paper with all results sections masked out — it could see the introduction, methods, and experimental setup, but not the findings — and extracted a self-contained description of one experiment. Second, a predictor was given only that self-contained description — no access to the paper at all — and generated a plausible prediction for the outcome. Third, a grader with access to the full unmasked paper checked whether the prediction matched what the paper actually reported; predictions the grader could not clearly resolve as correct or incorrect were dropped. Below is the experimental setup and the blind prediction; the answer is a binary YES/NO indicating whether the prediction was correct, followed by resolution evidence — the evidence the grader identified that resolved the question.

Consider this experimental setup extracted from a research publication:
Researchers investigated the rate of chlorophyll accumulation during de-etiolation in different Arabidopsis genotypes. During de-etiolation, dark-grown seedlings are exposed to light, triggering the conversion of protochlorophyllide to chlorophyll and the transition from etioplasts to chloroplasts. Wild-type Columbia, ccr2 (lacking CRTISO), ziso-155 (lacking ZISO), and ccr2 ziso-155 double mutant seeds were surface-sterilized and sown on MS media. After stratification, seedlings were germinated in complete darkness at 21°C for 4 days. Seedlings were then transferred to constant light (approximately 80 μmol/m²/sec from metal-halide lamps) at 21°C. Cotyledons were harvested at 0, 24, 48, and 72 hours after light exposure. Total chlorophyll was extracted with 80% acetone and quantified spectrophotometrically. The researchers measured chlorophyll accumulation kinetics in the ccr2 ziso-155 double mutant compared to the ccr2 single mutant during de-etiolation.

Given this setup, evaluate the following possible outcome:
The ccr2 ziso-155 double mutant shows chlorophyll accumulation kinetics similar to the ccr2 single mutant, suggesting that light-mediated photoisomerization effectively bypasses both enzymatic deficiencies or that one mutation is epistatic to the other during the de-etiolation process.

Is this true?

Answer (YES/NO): NO